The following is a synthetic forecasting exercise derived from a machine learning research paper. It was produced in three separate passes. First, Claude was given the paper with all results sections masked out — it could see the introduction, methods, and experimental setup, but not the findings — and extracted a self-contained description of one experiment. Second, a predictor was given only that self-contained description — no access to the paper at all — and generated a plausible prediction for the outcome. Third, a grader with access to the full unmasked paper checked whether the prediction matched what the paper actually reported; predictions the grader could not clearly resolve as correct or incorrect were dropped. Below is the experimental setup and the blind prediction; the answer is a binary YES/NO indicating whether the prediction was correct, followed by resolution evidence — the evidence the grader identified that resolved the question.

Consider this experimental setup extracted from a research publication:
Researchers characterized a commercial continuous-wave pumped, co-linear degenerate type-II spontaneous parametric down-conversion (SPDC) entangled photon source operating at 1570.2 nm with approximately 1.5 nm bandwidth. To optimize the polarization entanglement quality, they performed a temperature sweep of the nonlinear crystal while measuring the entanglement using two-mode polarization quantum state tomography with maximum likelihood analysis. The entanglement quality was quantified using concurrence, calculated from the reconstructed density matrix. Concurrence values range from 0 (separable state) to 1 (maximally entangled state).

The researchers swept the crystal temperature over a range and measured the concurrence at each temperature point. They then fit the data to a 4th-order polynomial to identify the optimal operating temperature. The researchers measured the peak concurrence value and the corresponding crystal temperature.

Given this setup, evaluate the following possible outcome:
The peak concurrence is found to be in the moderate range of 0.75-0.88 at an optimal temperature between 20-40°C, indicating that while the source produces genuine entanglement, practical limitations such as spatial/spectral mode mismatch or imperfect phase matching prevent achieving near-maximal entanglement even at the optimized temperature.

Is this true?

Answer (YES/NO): NO